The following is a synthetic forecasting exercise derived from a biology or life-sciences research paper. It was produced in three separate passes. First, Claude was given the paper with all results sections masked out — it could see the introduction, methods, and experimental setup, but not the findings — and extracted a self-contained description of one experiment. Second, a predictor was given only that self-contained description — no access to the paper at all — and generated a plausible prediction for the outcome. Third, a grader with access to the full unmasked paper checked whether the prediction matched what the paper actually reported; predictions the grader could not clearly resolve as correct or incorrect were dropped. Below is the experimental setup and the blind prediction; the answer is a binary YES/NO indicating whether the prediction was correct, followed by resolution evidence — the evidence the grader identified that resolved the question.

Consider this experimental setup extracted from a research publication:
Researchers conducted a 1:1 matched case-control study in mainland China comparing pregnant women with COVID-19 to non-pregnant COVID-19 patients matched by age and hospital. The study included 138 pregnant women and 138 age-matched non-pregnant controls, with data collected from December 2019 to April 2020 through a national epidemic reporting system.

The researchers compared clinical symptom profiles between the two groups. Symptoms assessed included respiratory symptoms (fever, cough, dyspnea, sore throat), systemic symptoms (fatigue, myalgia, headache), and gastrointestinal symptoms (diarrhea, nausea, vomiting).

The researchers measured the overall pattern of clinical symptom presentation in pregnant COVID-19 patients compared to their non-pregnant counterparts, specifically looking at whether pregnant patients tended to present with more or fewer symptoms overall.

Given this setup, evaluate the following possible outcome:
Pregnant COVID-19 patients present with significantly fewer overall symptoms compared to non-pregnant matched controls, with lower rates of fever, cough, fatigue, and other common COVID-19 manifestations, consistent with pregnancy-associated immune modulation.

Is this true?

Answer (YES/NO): YES